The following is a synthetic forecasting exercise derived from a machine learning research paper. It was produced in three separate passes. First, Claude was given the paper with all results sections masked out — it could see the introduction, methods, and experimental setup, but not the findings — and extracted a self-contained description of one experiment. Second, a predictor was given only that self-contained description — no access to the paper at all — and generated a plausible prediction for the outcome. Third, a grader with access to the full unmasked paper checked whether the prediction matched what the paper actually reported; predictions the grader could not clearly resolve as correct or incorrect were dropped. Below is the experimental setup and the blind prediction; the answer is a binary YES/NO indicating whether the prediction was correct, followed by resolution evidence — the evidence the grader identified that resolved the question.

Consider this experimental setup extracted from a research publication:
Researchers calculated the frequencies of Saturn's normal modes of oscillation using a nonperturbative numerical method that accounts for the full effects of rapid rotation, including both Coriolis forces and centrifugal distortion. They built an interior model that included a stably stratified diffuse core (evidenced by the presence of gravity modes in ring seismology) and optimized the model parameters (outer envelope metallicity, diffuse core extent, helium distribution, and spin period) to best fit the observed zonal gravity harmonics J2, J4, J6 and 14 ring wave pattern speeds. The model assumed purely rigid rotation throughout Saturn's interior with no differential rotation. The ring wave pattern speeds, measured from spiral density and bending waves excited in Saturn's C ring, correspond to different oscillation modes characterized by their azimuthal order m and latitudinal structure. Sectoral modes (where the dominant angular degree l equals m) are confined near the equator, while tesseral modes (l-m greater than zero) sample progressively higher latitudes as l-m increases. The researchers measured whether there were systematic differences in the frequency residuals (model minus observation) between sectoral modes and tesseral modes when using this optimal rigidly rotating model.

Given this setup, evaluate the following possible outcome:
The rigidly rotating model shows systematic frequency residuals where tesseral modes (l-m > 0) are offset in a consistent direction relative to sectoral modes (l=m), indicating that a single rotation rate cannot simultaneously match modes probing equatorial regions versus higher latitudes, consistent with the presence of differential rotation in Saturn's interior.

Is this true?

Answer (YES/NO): YES